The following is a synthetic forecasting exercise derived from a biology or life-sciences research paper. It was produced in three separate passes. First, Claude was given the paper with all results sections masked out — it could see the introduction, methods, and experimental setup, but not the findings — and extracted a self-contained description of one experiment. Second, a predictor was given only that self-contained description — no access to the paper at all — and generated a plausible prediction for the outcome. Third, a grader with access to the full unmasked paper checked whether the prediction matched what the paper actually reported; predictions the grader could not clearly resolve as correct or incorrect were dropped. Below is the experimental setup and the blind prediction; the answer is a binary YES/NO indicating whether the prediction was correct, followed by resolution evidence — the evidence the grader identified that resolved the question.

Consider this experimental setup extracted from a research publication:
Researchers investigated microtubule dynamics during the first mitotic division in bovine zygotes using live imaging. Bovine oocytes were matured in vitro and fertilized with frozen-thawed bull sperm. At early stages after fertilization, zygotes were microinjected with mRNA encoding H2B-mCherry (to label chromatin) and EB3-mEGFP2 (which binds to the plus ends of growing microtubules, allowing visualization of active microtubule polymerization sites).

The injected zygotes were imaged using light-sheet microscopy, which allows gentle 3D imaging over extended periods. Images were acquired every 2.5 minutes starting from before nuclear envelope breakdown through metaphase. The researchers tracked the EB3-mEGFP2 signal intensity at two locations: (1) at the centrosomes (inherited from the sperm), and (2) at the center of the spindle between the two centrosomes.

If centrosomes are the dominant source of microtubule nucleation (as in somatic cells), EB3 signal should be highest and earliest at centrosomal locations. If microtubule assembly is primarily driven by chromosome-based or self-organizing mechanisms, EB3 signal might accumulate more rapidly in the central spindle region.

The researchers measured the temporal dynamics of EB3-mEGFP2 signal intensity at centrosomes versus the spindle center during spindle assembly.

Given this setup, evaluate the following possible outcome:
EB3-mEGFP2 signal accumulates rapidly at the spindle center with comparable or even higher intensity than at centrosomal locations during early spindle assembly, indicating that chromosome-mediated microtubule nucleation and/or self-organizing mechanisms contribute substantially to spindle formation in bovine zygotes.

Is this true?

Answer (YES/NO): YES